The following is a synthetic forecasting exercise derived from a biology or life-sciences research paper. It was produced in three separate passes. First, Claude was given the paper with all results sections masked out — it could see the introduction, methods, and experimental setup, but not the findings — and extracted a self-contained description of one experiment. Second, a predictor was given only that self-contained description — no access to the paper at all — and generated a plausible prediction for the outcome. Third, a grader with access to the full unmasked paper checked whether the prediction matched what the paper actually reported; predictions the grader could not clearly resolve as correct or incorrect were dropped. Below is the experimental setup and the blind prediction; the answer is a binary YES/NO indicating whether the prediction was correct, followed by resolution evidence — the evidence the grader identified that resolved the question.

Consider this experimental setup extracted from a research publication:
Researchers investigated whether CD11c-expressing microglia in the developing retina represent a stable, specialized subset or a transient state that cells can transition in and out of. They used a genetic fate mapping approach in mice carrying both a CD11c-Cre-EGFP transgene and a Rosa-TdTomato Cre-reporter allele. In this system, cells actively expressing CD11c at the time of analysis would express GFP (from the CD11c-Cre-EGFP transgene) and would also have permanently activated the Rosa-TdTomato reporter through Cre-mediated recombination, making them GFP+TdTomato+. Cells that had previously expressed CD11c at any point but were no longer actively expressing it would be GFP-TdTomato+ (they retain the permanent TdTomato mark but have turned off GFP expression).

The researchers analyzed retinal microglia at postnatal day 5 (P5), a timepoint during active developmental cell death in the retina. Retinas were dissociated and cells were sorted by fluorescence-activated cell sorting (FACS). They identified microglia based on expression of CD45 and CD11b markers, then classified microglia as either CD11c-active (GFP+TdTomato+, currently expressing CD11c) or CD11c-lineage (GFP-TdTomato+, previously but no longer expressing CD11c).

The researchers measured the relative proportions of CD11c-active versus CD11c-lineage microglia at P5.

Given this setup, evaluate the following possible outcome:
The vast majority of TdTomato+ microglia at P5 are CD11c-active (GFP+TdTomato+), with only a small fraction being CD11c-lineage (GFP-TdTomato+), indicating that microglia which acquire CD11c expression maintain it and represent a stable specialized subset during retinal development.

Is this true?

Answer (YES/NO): NO